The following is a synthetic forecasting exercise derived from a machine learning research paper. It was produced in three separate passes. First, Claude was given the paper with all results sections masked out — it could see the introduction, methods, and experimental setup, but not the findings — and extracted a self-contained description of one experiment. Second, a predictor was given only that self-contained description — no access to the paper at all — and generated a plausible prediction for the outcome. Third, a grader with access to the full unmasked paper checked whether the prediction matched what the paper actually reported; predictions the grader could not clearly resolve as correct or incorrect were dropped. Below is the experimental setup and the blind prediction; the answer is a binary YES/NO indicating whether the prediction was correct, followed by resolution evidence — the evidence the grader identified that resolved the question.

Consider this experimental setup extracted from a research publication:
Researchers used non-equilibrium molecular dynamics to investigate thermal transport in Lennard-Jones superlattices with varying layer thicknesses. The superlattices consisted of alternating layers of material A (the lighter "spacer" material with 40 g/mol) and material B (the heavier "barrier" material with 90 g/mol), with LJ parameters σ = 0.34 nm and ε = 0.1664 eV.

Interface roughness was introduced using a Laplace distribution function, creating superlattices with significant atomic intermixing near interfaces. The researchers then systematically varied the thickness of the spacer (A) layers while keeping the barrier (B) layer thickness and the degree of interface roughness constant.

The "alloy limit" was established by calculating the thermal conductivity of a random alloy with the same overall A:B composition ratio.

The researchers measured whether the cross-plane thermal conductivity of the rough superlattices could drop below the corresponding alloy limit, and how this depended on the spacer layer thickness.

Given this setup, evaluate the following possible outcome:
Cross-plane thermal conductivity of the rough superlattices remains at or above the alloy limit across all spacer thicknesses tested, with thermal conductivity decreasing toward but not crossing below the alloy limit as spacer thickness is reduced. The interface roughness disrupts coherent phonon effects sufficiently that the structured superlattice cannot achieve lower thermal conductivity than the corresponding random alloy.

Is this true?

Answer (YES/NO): NO